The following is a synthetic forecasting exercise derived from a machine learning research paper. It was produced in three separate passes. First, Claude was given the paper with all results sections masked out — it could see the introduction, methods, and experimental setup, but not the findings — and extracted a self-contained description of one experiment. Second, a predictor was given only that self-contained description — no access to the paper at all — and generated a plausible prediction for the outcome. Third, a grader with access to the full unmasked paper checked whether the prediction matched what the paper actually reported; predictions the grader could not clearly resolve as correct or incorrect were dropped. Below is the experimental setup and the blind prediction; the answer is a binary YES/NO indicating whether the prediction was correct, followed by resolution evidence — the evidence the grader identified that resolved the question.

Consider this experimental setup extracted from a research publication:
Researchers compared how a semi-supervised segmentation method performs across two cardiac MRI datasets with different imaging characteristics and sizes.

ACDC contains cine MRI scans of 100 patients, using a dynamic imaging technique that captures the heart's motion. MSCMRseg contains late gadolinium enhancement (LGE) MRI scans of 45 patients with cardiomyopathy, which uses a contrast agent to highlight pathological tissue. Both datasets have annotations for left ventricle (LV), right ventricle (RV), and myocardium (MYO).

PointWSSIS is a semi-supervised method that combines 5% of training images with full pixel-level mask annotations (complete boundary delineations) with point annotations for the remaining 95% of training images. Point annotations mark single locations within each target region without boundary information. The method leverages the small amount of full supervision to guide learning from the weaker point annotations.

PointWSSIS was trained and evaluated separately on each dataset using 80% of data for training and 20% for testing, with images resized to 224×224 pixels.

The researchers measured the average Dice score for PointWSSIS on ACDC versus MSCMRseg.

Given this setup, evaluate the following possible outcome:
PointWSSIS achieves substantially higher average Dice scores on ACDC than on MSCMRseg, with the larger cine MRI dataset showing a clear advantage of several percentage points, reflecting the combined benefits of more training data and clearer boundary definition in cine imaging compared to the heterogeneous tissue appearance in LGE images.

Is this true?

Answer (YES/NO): YES